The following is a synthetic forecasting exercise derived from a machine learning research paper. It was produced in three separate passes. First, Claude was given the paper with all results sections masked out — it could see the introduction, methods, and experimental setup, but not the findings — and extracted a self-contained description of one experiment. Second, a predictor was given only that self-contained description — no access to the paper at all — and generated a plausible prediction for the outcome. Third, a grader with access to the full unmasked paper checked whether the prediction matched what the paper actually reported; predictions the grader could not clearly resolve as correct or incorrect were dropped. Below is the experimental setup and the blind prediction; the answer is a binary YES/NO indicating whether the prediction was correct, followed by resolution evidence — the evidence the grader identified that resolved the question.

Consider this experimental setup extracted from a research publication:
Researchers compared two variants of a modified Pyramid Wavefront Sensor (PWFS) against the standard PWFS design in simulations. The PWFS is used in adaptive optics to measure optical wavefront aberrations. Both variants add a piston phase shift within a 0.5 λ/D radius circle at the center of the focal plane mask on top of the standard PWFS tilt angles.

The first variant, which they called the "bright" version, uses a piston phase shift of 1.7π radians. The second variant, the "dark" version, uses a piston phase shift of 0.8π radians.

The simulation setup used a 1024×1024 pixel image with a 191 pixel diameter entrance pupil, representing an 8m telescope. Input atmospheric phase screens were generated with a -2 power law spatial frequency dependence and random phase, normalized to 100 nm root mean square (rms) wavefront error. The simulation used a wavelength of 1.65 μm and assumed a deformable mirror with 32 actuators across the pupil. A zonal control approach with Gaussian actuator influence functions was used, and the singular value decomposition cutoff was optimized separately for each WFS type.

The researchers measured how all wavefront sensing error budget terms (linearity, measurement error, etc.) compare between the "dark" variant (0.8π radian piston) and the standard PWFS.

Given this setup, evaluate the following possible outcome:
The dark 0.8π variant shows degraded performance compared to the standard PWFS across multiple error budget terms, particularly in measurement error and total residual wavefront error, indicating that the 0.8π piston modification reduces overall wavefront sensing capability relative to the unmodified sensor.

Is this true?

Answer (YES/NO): YES